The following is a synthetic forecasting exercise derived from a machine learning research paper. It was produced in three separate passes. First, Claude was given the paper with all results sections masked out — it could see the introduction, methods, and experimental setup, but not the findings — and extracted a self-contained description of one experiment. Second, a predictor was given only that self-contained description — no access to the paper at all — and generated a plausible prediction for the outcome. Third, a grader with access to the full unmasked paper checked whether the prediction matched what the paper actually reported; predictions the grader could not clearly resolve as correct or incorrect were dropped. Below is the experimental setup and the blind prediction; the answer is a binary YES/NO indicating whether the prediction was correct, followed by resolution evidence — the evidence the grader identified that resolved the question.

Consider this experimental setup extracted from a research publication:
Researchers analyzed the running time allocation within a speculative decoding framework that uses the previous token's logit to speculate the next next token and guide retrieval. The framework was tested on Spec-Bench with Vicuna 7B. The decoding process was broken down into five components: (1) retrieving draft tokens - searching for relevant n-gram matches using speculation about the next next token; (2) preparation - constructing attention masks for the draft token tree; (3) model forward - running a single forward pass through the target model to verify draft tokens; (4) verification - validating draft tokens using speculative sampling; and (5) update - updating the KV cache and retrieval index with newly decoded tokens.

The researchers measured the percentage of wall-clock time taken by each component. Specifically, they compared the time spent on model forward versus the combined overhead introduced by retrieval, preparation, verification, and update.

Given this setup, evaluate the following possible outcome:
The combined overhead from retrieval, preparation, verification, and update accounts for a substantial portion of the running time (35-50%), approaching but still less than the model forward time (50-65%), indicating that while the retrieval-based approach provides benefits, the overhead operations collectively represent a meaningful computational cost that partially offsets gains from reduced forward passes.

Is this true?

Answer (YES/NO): NO